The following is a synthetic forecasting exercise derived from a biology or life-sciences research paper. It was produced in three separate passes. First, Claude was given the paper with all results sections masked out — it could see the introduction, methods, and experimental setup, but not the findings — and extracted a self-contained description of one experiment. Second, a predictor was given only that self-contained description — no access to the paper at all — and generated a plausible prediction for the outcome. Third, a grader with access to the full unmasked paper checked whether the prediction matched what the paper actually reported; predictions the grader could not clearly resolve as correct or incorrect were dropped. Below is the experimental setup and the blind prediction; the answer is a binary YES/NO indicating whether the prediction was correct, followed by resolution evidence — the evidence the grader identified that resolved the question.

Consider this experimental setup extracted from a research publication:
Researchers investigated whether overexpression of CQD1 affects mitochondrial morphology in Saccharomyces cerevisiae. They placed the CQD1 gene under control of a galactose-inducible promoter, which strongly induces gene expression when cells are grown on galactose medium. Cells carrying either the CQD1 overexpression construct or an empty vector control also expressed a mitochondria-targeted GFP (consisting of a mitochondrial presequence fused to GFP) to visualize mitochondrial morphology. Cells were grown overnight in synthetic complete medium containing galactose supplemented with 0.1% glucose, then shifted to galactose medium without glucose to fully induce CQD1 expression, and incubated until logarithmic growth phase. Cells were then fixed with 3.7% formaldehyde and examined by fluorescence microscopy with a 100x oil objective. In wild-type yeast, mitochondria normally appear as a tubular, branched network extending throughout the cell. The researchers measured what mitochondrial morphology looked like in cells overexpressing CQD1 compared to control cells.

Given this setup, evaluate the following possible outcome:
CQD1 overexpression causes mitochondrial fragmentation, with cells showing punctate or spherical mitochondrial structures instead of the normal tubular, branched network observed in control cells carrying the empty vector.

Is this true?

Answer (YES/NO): NO